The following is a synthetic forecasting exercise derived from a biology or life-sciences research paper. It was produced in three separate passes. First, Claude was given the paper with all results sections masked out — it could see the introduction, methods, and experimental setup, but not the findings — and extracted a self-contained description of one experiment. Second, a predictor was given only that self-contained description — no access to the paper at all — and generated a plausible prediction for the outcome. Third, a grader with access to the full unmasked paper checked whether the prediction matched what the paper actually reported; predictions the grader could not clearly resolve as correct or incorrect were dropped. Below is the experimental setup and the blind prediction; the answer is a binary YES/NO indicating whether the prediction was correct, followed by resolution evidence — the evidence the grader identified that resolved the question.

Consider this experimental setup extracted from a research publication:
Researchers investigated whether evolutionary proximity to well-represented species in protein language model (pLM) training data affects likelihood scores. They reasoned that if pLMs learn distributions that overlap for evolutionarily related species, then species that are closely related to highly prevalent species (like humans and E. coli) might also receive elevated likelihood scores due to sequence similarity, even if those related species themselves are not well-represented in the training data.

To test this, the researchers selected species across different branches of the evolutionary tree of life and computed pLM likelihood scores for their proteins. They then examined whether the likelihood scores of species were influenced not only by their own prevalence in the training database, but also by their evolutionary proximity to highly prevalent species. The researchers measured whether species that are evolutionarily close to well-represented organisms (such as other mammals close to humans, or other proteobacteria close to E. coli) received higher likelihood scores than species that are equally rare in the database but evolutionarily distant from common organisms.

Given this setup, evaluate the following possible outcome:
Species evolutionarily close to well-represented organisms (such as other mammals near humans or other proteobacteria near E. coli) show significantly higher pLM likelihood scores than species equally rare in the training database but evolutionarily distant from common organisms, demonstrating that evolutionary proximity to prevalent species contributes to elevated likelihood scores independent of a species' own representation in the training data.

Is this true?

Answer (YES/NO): YES